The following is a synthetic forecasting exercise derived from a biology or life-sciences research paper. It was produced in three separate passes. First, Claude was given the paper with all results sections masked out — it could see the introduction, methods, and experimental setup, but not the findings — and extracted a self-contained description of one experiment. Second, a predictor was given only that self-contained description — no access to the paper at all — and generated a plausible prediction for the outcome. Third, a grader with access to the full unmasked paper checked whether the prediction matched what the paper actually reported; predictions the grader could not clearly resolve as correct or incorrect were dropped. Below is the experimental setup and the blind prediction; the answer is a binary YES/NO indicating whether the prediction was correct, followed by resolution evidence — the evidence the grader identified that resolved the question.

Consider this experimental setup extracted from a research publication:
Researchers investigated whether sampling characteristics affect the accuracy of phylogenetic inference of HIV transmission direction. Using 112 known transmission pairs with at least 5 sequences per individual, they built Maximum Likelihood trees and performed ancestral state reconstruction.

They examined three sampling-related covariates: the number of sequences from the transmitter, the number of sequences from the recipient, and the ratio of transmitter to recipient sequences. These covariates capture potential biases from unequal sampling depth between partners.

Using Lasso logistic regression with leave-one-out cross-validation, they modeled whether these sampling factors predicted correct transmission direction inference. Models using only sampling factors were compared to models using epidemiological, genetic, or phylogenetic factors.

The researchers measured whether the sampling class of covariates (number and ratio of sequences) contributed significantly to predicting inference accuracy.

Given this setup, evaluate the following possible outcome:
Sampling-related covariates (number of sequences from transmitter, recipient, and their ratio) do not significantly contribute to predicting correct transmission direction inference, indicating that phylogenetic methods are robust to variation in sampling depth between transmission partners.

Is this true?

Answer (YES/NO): NO